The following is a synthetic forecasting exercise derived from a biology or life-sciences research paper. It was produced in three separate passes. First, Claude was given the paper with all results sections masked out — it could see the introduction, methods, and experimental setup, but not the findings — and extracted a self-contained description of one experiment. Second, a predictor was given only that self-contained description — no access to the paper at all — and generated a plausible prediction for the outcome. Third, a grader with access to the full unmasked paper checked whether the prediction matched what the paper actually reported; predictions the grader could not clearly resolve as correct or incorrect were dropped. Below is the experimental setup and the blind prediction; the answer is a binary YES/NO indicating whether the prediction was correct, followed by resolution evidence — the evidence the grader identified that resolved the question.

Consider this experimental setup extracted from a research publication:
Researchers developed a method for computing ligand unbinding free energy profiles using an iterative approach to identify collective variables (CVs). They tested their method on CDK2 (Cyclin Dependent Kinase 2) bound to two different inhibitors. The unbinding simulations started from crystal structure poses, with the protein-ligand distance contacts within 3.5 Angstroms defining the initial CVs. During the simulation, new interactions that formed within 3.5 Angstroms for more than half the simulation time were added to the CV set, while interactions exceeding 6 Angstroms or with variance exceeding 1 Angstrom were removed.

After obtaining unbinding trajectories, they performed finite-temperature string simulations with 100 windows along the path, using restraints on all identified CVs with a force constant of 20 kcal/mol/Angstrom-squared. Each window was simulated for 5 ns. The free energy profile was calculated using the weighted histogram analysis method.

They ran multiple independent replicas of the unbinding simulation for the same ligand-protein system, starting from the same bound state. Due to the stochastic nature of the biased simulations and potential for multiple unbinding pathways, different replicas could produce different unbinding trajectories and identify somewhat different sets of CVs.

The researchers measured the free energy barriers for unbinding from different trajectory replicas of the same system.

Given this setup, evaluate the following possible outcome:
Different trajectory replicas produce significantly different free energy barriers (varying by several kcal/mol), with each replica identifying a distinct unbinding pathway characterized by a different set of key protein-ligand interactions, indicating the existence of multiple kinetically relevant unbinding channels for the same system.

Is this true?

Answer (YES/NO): NO